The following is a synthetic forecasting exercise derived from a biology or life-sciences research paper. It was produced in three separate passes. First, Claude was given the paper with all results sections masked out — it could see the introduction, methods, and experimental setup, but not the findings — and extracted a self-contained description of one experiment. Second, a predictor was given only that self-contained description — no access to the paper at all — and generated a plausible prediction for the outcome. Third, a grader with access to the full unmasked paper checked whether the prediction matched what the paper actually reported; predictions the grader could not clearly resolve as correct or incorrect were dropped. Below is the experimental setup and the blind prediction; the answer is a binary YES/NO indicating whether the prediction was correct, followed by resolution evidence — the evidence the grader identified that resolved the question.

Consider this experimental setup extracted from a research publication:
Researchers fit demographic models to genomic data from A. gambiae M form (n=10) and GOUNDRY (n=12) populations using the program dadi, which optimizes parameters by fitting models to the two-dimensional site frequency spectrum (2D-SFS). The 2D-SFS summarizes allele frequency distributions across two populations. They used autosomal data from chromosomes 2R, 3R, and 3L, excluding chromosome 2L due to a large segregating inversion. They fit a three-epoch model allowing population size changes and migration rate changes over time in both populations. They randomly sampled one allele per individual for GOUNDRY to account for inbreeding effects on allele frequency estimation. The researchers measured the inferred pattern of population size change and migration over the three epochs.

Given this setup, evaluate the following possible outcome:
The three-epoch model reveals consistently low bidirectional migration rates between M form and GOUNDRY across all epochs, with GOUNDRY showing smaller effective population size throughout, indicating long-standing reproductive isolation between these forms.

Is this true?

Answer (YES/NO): NO